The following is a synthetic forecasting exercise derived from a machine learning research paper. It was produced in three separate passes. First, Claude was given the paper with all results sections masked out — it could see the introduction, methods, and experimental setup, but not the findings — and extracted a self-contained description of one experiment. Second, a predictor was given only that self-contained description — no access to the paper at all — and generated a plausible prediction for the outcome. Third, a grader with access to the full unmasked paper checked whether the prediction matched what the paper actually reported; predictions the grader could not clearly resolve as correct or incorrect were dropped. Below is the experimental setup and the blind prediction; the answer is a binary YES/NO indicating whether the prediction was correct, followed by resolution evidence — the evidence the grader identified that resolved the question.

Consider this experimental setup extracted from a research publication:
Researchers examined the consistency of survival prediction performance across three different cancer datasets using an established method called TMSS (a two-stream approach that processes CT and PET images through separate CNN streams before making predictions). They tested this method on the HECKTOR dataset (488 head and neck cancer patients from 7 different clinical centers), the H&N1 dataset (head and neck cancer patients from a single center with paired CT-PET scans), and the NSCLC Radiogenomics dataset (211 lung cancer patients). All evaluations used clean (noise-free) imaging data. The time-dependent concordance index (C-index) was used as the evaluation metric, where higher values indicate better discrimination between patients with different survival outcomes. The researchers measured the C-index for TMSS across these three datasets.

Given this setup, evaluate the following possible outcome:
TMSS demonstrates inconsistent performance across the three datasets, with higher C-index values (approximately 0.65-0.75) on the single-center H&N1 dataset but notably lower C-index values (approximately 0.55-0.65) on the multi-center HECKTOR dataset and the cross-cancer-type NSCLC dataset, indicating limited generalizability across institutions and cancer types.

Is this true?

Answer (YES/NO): NO